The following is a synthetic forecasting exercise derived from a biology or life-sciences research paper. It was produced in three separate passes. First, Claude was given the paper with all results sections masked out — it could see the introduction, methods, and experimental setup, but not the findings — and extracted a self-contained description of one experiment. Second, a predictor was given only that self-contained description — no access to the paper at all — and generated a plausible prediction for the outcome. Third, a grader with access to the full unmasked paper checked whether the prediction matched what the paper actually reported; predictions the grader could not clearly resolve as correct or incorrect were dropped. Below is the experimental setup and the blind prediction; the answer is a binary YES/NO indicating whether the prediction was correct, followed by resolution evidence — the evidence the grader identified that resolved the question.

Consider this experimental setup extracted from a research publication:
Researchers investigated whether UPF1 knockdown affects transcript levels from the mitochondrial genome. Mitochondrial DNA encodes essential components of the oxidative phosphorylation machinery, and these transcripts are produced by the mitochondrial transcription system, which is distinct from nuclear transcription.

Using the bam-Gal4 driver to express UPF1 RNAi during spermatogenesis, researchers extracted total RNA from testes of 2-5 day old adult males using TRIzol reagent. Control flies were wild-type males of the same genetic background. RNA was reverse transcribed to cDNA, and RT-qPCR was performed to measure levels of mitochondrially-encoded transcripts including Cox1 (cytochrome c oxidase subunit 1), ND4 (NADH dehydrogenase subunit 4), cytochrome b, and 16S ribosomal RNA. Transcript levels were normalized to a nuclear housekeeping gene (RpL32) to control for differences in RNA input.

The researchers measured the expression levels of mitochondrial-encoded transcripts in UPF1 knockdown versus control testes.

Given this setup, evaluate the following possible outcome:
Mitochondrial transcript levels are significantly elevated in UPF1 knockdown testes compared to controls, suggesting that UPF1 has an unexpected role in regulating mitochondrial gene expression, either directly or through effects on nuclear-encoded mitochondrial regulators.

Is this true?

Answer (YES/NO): NO